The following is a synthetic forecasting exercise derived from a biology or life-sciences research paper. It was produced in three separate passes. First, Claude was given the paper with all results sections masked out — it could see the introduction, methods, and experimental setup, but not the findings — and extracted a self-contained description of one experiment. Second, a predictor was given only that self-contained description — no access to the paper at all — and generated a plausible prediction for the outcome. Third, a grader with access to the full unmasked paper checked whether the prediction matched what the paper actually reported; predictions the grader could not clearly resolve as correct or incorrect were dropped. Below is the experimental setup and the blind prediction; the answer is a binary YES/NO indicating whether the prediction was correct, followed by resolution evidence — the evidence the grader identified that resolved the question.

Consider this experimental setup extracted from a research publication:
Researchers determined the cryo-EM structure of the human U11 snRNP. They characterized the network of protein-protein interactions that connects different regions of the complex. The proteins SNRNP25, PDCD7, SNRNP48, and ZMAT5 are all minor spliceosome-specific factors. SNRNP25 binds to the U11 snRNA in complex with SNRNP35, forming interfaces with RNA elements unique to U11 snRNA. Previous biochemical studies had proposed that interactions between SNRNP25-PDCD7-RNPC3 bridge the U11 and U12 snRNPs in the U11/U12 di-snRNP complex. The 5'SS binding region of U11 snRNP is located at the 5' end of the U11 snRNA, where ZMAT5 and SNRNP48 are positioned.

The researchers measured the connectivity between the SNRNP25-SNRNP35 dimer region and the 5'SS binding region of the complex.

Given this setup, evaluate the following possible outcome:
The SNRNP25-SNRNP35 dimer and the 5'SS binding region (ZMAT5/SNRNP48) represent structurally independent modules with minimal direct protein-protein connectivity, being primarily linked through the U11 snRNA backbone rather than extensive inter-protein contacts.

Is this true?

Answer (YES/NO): NO